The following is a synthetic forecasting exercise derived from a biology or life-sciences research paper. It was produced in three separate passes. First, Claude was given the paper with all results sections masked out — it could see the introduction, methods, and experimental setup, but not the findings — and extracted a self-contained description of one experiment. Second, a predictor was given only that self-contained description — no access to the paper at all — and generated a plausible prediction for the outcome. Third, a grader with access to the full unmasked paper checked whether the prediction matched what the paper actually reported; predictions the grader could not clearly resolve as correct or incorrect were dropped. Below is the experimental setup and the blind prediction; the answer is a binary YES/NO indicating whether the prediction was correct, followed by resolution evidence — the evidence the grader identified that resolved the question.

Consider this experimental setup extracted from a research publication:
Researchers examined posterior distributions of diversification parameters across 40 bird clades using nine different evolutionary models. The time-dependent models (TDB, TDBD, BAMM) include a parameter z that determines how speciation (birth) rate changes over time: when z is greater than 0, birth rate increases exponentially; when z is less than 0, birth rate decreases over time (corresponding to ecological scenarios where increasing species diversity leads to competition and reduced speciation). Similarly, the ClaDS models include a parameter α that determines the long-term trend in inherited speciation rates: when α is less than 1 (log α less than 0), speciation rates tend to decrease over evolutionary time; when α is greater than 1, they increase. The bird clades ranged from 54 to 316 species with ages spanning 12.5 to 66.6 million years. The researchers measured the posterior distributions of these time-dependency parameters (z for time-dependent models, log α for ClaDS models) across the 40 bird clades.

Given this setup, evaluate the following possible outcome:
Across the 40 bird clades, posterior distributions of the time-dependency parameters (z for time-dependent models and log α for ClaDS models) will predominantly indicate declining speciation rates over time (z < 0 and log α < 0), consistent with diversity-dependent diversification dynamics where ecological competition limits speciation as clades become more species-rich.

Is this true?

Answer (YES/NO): YES